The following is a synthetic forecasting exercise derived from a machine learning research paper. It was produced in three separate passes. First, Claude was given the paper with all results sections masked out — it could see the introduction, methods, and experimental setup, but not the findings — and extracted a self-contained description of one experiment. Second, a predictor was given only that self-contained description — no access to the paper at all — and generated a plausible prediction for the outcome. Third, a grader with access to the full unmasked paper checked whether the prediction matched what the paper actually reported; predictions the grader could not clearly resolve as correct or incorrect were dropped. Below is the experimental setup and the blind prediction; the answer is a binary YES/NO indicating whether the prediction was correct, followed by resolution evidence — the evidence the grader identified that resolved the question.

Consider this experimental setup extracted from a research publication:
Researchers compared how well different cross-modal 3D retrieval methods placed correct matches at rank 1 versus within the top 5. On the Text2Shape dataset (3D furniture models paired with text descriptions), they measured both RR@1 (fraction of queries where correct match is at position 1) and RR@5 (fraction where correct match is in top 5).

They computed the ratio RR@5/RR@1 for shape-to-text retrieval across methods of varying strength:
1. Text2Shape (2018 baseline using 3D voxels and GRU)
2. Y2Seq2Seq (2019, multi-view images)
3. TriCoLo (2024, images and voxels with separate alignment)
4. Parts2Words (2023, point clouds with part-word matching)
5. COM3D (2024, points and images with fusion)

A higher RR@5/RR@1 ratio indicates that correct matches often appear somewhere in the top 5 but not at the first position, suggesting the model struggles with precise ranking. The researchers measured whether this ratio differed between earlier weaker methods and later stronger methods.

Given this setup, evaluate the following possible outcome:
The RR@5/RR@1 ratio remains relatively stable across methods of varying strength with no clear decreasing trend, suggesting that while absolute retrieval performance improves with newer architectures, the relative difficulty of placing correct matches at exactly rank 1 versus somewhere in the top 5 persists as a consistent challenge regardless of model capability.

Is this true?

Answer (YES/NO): NO